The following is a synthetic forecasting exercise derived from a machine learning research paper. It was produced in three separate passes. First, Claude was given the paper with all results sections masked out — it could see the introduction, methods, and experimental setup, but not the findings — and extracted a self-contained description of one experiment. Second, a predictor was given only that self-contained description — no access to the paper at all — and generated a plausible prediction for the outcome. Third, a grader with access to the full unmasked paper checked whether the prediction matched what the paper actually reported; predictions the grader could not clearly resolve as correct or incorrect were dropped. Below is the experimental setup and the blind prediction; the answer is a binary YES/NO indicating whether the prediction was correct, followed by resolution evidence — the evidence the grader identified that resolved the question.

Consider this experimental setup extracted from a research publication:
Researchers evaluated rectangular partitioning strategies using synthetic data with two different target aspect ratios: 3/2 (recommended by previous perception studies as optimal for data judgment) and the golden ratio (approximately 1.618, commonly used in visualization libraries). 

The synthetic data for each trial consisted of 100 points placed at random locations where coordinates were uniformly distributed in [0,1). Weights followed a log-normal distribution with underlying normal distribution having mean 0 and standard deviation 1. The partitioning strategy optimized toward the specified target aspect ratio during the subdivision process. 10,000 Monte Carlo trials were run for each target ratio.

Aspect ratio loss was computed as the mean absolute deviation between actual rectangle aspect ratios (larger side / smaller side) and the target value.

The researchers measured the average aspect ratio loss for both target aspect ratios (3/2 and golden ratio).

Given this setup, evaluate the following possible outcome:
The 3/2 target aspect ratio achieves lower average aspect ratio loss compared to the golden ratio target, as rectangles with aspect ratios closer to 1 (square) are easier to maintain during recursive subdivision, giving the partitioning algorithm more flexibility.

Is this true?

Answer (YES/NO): YES